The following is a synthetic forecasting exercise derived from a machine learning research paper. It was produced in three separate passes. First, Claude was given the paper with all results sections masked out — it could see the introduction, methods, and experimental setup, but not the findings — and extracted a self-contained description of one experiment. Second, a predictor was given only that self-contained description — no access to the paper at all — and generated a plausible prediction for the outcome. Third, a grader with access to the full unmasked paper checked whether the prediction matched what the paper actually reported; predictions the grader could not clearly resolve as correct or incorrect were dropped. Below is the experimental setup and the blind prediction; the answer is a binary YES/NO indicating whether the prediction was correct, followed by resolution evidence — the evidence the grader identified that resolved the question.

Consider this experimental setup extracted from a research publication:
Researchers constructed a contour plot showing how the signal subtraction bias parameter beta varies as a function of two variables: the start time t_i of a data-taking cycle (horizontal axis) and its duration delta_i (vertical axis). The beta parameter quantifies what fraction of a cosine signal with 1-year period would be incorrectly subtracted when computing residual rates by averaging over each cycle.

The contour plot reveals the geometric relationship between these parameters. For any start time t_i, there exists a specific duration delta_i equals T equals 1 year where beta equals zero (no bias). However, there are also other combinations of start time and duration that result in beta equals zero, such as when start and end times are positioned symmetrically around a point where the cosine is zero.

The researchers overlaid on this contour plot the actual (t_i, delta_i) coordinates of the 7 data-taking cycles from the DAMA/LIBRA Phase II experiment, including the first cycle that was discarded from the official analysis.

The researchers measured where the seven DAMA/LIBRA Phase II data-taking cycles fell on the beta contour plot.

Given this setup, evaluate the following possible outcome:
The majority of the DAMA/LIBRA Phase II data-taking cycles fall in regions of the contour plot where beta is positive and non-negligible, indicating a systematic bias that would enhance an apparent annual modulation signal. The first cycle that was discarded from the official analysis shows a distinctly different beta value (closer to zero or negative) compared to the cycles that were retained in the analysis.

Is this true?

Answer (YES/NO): NO